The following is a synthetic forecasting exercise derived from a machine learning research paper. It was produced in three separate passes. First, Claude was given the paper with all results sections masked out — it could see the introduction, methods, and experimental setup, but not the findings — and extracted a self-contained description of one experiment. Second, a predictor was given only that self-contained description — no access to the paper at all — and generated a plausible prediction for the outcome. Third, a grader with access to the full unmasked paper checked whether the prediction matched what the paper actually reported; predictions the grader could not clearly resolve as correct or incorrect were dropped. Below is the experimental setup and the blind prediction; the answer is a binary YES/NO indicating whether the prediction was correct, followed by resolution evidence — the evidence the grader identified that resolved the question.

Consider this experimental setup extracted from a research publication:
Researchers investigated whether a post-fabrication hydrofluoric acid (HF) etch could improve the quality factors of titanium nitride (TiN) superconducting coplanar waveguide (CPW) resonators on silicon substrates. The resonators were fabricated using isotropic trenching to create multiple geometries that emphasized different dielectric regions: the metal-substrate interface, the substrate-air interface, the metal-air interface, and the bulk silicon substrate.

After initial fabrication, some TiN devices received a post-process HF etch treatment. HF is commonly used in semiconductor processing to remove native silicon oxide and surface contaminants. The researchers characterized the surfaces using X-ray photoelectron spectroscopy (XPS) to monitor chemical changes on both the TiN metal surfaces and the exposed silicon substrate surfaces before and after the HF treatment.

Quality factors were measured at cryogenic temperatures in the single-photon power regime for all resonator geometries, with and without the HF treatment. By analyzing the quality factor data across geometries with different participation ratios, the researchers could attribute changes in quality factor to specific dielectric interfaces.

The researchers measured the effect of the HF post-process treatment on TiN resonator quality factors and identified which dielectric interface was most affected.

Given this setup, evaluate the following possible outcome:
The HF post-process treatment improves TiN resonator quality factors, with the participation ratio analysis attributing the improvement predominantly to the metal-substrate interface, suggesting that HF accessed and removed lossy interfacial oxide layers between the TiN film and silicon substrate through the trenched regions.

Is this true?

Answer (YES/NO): NO